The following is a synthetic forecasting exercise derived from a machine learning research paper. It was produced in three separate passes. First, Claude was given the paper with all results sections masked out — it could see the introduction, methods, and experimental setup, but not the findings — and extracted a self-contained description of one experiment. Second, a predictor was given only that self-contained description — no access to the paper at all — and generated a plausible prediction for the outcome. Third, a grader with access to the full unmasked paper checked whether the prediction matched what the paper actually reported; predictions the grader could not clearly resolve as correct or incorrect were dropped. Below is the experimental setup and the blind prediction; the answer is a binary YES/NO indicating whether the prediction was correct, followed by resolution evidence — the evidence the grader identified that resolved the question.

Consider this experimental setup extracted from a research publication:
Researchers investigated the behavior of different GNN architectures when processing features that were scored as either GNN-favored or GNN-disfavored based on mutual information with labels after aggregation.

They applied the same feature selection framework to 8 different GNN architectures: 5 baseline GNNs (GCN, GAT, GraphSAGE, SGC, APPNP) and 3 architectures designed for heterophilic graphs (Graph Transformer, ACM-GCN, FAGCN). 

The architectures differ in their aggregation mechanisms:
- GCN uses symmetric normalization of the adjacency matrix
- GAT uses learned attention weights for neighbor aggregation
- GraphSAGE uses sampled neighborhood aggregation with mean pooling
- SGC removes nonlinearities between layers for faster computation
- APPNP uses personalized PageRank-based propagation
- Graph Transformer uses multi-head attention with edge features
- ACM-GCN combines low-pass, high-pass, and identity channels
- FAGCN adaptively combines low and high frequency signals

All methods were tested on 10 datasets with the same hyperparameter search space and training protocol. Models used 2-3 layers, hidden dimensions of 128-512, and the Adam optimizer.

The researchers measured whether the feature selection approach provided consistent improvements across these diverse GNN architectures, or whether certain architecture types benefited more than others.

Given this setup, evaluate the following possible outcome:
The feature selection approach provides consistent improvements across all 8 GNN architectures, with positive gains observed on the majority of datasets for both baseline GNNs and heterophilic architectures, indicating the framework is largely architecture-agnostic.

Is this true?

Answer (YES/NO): YES